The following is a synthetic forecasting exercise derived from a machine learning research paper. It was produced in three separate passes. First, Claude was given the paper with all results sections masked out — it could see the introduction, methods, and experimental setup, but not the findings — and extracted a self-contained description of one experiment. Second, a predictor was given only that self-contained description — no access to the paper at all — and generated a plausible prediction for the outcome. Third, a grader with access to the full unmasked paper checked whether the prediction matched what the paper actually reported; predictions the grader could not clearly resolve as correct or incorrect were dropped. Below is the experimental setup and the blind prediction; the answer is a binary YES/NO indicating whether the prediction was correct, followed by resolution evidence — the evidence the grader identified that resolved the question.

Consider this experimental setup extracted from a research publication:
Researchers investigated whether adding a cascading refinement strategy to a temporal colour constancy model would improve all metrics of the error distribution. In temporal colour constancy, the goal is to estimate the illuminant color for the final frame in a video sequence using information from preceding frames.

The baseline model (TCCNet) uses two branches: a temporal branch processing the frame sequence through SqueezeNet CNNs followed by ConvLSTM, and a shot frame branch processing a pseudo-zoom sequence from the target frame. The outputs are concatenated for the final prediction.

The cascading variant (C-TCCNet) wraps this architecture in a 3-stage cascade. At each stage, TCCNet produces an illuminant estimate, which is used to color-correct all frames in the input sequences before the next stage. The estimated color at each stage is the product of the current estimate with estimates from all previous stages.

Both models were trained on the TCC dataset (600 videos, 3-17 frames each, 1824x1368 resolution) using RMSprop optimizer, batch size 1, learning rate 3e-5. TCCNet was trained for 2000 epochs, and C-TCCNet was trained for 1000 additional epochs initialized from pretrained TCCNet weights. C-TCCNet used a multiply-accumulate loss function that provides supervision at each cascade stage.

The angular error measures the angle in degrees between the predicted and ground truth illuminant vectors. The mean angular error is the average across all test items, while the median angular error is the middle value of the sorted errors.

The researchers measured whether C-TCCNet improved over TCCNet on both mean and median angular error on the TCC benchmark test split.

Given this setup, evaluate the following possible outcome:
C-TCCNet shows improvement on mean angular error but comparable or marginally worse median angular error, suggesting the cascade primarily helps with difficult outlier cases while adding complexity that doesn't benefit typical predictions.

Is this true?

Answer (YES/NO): YES